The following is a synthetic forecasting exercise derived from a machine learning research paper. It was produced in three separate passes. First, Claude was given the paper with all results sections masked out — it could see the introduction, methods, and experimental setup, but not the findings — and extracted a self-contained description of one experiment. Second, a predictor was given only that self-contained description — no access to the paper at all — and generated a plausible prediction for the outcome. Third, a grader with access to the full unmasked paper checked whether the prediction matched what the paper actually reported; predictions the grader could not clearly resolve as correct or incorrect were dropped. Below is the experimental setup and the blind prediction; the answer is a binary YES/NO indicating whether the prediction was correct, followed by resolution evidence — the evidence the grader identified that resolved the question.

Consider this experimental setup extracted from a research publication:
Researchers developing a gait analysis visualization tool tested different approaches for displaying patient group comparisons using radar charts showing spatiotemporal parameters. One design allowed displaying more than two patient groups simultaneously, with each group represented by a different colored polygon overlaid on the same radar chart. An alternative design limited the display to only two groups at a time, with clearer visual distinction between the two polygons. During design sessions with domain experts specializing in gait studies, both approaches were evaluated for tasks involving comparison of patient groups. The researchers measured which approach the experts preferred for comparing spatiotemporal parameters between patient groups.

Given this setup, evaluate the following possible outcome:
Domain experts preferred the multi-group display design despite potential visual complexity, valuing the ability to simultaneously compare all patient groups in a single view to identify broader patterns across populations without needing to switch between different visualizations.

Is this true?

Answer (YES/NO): NO